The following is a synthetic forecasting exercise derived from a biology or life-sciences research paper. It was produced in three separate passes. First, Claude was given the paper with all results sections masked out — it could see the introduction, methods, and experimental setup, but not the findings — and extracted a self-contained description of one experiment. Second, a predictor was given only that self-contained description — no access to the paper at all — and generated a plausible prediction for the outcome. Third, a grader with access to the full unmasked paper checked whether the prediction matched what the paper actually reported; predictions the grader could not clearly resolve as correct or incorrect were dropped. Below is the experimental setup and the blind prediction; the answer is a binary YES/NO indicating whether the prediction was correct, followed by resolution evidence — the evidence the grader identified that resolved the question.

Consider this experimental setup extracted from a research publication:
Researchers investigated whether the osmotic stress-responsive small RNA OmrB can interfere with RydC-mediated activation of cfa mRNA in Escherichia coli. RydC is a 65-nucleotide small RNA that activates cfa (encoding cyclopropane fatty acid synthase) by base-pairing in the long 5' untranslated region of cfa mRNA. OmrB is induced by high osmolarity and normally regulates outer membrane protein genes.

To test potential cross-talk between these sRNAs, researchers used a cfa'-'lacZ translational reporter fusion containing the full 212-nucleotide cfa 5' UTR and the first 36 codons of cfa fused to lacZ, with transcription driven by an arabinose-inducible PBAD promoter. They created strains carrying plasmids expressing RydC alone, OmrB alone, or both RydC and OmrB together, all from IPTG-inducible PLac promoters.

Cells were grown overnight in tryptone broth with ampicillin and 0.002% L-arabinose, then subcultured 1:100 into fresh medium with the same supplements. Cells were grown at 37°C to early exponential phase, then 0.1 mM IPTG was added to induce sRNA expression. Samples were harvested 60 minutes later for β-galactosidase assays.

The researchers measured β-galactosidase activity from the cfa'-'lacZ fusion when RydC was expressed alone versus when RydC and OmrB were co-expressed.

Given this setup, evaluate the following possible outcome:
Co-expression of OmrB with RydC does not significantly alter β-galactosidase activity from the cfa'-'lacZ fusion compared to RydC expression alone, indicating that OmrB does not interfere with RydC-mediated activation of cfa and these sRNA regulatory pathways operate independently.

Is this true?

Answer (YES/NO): NO